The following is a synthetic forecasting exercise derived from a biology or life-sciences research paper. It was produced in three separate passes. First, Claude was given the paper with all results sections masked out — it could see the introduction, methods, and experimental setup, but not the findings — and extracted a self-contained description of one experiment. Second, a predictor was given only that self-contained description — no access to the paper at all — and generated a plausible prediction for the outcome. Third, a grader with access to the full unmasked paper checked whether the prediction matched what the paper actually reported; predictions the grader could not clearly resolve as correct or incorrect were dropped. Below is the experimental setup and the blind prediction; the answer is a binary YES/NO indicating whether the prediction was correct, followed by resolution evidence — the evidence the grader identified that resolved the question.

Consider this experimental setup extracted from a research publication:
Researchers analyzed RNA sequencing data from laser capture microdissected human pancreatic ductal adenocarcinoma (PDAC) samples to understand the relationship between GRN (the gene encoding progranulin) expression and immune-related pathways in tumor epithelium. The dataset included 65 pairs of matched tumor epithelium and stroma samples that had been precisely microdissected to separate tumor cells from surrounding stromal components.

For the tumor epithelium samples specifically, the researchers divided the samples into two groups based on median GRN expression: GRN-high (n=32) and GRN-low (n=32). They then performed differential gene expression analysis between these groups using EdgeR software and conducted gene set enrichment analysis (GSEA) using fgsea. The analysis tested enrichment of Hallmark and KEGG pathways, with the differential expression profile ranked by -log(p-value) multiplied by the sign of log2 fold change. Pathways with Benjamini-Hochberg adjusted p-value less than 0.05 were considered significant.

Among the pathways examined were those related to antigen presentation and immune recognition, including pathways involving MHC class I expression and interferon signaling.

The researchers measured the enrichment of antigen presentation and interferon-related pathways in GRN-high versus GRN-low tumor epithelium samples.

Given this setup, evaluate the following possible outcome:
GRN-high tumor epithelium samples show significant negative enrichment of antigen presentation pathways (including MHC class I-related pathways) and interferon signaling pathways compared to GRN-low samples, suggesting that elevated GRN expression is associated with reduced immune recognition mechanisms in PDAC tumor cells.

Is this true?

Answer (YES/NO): NO